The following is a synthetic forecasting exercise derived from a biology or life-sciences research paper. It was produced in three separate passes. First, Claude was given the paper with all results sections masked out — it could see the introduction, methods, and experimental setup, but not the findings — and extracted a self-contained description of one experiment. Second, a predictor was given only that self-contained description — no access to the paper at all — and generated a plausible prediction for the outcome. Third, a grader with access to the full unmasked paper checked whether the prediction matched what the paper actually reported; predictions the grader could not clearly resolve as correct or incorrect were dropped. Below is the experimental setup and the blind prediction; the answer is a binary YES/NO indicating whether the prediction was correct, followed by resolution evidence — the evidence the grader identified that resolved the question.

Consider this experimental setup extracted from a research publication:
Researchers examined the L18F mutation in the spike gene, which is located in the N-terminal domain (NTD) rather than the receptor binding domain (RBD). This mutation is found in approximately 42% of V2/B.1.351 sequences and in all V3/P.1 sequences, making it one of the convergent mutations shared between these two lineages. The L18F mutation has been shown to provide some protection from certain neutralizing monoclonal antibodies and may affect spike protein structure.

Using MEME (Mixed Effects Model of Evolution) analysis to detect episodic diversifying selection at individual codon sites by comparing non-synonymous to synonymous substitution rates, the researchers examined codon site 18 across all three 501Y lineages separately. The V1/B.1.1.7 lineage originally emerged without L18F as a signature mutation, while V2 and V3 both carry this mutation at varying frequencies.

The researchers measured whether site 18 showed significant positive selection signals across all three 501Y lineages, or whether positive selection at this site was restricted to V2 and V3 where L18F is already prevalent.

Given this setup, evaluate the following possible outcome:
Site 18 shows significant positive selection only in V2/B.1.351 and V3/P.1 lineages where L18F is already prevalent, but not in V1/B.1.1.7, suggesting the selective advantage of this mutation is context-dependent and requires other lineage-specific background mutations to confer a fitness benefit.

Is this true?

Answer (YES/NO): NO